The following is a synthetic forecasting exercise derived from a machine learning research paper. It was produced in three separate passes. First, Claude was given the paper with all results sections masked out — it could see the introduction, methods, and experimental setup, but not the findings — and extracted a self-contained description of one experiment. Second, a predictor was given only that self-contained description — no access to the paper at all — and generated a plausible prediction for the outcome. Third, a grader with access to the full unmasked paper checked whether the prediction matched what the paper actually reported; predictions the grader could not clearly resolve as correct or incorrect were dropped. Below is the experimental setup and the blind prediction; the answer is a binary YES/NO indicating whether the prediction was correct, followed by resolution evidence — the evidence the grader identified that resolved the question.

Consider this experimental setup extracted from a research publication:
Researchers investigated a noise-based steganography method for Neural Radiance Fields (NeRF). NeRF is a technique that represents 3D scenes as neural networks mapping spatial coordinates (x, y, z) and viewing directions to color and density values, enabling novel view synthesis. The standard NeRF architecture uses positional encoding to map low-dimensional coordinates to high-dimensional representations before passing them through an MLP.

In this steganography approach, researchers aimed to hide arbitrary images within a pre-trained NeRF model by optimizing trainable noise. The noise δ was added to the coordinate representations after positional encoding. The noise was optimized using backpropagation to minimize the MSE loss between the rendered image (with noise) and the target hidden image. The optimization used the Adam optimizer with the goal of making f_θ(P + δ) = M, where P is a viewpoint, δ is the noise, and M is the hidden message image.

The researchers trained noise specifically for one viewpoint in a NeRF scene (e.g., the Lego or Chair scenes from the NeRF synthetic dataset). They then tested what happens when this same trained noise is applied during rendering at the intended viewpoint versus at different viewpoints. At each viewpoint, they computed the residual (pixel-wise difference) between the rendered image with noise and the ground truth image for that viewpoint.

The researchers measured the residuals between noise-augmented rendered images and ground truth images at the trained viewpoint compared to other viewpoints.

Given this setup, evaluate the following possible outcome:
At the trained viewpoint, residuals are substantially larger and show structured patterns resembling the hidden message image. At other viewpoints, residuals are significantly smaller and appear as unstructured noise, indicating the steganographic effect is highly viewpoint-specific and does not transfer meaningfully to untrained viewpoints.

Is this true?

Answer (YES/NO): NO